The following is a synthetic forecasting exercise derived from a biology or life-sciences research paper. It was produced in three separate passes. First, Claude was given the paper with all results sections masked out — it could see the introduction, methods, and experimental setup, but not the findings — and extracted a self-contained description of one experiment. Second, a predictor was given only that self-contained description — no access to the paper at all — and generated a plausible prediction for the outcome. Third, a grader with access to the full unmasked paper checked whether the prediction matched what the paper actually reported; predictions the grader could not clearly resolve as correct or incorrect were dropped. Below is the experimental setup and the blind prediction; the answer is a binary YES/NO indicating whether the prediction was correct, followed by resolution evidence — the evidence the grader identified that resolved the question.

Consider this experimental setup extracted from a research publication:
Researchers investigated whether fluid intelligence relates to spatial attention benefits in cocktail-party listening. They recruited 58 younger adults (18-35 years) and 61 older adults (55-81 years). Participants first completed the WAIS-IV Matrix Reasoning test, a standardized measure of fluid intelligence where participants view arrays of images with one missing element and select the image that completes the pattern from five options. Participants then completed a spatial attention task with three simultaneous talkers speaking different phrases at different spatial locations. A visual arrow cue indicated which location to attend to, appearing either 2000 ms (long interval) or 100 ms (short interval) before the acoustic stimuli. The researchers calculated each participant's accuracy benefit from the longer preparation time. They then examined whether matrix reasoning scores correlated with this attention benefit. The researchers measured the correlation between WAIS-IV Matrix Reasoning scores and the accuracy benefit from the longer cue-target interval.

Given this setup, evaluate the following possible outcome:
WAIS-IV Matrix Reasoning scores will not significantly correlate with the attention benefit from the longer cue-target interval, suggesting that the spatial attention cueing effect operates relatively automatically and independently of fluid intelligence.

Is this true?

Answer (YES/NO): YES